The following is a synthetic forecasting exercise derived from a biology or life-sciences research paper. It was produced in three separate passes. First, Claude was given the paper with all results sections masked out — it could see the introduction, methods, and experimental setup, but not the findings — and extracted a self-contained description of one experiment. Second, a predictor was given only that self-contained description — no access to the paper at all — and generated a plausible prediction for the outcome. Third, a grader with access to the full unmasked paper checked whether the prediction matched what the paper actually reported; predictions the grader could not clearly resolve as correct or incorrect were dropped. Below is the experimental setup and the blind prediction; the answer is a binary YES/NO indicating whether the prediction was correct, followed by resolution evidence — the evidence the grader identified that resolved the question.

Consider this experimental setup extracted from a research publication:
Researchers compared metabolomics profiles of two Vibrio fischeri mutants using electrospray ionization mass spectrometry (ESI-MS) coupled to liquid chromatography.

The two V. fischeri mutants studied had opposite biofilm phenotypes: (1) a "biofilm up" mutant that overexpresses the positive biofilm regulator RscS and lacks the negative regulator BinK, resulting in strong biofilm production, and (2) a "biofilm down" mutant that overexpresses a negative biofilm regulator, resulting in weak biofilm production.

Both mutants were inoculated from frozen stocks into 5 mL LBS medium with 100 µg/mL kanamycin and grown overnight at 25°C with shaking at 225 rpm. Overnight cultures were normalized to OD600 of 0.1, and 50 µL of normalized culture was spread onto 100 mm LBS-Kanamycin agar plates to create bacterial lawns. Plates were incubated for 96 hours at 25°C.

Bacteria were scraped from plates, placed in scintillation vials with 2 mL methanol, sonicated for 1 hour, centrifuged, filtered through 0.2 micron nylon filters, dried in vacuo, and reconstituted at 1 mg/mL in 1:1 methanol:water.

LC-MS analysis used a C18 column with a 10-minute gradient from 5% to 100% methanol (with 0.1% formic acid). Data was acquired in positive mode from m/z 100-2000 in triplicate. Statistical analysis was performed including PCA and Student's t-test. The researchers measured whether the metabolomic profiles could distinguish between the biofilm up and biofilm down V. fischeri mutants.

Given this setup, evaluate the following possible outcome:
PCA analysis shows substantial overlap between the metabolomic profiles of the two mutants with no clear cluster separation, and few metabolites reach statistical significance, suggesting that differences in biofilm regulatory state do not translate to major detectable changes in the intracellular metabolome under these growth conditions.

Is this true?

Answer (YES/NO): NO